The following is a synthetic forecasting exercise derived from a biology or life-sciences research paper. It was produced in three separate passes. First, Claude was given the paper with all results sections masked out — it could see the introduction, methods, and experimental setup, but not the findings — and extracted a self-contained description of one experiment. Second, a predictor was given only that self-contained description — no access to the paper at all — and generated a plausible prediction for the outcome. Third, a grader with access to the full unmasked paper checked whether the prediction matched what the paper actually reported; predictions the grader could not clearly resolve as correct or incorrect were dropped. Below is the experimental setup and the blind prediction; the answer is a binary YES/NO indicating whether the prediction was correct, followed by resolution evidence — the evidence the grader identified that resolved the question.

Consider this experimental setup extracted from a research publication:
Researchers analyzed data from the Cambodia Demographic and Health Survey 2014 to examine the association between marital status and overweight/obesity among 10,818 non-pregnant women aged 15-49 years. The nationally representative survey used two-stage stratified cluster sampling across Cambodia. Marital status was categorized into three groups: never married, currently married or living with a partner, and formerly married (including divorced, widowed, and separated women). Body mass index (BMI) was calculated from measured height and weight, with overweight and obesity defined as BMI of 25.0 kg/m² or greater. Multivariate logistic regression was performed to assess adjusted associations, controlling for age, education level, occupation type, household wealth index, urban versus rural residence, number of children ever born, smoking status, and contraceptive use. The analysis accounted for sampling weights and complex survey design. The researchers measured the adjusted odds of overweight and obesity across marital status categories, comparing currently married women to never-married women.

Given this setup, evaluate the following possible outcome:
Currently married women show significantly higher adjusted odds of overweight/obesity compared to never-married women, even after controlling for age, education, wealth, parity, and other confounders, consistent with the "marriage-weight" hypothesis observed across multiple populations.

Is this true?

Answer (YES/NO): YES